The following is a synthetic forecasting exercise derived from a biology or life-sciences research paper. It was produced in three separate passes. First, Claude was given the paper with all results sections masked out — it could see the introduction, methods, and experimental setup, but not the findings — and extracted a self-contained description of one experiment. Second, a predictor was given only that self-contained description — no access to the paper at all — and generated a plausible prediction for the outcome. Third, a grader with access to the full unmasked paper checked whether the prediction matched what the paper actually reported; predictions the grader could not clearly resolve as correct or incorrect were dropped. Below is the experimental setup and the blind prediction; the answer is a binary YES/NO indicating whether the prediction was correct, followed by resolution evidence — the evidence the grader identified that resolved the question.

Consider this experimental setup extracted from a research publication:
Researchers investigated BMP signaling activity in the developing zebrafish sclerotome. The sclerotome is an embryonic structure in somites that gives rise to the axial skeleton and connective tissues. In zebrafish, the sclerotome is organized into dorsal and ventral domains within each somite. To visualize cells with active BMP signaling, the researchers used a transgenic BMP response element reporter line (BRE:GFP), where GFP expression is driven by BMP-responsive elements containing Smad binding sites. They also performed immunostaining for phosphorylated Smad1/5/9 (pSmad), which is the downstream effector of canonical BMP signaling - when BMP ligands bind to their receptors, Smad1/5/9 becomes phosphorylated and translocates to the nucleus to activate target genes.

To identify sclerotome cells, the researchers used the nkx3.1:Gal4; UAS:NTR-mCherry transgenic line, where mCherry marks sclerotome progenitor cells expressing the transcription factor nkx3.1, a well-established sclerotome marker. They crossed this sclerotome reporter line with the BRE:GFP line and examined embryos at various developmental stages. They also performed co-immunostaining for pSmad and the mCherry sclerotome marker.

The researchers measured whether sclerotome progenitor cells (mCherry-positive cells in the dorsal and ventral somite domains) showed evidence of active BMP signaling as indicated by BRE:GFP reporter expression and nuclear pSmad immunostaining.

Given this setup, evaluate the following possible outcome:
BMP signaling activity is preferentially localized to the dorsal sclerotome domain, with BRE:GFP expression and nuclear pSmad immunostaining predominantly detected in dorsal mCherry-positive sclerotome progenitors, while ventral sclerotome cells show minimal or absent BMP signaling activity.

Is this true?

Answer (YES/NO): NO